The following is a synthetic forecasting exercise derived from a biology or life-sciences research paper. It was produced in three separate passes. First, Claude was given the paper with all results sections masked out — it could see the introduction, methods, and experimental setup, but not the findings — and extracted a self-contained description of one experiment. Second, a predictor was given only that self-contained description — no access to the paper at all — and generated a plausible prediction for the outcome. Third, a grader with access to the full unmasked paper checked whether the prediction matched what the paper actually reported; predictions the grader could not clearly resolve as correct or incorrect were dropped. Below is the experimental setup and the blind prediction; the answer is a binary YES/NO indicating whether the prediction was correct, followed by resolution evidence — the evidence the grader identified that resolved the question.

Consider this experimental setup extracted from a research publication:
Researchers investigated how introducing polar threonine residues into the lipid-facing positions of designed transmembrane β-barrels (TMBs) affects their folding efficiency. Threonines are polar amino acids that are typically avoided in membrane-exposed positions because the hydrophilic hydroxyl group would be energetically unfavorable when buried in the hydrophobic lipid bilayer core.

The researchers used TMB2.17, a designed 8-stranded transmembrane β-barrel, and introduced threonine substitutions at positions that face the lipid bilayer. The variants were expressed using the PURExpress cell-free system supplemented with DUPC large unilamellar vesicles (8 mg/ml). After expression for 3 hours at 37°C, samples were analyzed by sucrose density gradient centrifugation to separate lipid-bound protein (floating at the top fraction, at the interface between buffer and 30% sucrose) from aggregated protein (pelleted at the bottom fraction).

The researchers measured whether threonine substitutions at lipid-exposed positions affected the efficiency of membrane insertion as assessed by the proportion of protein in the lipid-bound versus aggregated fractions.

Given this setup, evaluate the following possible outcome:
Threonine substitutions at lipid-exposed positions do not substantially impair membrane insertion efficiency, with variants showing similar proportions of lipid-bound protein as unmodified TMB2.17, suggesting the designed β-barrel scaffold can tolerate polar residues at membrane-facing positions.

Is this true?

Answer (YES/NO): NO